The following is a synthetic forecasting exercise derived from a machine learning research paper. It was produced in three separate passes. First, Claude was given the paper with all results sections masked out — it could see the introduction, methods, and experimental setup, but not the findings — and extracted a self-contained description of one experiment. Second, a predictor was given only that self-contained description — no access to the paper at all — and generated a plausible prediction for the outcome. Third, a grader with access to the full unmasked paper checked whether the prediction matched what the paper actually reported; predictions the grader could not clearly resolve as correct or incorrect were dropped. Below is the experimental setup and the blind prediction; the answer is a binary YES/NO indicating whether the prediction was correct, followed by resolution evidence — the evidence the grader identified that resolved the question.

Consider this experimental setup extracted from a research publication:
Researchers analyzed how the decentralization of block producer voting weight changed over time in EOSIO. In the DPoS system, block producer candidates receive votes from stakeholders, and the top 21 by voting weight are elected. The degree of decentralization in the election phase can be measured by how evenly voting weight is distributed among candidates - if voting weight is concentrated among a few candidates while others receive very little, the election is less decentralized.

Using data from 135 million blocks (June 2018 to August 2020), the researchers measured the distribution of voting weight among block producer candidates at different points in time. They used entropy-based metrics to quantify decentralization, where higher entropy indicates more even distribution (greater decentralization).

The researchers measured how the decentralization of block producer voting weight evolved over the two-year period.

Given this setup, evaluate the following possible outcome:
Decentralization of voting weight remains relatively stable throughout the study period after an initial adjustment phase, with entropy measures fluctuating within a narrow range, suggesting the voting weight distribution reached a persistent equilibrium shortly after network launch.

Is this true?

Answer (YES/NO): NO